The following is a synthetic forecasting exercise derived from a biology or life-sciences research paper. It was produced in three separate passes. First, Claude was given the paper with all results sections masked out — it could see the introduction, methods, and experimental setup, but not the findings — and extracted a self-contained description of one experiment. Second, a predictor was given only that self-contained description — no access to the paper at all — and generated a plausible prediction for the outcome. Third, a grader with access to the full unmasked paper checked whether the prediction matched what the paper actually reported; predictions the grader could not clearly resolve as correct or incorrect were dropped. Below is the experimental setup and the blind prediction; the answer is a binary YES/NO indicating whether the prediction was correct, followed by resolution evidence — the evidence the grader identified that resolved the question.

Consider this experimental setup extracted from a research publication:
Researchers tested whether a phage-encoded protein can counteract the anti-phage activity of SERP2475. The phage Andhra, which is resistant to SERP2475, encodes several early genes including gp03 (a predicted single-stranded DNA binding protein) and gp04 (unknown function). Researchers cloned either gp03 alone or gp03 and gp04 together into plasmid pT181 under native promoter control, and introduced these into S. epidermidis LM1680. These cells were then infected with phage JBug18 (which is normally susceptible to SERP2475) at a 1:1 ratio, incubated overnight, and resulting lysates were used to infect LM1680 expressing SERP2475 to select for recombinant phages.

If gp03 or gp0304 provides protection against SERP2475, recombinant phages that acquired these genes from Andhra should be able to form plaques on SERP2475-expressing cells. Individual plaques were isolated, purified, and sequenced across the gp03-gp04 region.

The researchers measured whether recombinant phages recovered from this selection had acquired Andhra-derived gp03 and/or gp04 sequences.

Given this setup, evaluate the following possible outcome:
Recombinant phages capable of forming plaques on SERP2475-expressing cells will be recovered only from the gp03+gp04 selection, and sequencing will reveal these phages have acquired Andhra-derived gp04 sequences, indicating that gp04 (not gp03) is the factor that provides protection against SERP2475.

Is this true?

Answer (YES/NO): NO